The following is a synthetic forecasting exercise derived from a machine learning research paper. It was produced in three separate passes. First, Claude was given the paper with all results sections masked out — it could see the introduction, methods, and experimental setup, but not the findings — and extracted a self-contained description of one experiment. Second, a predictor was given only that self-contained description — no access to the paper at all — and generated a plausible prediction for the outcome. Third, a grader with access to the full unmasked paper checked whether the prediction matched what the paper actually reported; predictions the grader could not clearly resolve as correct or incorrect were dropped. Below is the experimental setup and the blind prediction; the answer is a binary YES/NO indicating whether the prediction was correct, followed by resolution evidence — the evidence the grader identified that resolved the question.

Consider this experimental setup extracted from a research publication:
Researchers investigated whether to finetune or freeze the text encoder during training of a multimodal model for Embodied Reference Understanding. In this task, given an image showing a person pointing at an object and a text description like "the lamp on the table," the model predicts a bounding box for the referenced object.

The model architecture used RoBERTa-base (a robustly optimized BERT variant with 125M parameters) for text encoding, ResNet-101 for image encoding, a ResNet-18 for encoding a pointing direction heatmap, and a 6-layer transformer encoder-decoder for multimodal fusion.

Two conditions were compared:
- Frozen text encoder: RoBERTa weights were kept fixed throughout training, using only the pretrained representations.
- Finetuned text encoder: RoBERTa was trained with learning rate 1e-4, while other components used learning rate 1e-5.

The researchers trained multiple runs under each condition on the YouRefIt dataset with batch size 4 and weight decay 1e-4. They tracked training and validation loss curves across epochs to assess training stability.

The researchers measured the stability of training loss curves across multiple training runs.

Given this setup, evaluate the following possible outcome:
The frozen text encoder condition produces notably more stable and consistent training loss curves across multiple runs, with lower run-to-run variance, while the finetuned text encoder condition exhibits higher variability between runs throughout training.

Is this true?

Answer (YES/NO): YES